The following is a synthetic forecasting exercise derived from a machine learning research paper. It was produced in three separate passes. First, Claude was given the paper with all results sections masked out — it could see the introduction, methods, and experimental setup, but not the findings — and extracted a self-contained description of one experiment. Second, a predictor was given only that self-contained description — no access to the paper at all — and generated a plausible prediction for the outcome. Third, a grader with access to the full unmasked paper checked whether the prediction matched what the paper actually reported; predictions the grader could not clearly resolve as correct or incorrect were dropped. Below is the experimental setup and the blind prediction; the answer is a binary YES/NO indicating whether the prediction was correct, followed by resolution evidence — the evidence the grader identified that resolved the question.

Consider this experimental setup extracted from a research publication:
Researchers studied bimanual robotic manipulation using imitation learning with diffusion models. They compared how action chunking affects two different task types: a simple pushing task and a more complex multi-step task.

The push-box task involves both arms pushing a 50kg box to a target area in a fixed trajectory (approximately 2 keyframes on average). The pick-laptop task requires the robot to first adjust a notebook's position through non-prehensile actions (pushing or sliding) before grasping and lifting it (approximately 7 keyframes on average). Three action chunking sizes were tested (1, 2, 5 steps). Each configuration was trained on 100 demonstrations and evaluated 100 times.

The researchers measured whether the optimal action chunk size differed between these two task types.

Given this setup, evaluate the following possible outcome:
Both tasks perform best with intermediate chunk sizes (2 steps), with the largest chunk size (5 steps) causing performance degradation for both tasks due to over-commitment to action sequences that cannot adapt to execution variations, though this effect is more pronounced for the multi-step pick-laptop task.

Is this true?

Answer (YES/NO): NO